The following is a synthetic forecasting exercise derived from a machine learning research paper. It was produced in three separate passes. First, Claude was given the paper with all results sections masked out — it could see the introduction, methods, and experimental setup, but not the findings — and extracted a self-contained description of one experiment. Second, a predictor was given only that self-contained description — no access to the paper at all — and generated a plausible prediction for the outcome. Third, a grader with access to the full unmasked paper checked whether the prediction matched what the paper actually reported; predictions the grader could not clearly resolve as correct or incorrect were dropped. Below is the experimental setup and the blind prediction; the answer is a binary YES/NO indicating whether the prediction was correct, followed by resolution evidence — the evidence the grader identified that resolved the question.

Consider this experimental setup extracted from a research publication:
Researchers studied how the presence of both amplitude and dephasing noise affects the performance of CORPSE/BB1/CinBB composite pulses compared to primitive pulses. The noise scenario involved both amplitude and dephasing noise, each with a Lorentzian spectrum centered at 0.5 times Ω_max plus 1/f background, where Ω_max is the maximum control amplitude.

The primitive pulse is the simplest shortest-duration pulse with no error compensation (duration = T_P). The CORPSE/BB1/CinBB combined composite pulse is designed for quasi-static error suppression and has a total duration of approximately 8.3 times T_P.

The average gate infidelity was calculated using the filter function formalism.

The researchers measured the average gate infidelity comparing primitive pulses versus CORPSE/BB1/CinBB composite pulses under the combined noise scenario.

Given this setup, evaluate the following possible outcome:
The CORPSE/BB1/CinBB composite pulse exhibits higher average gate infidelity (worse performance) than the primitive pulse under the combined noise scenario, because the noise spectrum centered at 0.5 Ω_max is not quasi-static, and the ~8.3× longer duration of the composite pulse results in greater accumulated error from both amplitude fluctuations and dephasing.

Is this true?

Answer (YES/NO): YES